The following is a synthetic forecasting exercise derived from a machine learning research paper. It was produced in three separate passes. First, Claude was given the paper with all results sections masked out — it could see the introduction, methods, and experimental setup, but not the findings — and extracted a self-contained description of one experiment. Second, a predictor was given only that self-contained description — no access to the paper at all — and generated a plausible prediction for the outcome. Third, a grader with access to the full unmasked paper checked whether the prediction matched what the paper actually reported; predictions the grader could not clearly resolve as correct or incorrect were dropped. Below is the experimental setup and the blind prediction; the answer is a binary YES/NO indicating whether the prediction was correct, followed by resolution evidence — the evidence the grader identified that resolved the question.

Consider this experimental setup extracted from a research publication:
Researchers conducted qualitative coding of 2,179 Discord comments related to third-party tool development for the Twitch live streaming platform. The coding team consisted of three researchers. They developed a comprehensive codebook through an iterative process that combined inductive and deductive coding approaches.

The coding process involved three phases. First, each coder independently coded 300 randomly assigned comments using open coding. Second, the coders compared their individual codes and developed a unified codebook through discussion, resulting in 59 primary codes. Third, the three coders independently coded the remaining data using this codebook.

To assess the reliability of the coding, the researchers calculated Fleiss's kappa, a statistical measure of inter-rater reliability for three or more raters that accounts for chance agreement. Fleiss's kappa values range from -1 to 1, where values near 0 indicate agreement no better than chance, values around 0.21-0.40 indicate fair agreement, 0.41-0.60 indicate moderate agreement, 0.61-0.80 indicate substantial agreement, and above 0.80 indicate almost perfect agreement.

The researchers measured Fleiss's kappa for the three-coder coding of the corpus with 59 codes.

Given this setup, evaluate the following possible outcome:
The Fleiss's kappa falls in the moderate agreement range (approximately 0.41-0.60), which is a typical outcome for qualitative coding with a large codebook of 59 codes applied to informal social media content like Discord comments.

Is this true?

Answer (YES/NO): NO